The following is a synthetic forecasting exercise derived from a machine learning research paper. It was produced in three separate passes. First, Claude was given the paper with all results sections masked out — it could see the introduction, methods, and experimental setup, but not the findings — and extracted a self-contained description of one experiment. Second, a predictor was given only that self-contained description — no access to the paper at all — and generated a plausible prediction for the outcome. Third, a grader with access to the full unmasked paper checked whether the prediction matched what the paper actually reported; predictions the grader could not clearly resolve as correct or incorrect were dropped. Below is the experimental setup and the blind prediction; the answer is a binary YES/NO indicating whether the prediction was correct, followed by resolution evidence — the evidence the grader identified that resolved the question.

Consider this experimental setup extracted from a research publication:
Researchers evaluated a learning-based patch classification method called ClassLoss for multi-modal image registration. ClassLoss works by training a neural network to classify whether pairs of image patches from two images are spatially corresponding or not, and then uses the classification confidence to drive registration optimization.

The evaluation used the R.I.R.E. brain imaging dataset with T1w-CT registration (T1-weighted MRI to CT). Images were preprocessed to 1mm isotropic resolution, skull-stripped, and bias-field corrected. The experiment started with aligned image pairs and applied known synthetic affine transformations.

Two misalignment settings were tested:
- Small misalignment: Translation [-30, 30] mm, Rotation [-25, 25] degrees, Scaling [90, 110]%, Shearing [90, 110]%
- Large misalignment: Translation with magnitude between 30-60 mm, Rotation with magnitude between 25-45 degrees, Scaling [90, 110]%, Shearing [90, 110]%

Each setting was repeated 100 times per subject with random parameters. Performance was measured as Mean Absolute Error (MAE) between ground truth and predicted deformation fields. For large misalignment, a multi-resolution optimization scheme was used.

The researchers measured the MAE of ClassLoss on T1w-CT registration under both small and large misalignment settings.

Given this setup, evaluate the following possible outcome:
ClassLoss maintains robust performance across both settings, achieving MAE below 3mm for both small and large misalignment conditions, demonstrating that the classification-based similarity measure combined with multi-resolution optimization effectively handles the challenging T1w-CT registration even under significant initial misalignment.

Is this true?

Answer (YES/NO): NO